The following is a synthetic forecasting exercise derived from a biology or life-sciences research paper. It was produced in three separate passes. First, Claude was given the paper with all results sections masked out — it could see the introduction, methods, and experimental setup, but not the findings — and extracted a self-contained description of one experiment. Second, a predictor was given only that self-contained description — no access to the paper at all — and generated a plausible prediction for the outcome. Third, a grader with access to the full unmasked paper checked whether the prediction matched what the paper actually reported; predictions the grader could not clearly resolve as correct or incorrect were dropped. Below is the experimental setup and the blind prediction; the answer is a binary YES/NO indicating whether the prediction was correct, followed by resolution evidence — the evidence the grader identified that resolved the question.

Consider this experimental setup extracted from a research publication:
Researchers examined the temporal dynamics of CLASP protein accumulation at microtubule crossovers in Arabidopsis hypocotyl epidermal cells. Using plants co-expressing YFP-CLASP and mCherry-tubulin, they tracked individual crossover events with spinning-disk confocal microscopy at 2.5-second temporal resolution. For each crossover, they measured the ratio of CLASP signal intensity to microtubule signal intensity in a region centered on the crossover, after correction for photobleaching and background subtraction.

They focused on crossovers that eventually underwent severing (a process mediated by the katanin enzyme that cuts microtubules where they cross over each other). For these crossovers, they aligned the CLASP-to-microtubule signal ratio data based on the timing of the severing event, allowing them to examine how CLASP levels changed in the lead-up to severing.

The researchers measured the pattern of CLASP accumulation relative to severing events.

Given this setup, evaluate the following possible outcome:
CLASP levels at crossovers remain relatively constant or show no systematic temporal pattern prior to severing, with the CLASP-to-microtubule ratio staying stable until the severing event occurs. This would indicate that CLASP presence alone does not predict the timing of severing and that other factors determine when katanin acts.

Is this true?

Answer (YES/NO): NO